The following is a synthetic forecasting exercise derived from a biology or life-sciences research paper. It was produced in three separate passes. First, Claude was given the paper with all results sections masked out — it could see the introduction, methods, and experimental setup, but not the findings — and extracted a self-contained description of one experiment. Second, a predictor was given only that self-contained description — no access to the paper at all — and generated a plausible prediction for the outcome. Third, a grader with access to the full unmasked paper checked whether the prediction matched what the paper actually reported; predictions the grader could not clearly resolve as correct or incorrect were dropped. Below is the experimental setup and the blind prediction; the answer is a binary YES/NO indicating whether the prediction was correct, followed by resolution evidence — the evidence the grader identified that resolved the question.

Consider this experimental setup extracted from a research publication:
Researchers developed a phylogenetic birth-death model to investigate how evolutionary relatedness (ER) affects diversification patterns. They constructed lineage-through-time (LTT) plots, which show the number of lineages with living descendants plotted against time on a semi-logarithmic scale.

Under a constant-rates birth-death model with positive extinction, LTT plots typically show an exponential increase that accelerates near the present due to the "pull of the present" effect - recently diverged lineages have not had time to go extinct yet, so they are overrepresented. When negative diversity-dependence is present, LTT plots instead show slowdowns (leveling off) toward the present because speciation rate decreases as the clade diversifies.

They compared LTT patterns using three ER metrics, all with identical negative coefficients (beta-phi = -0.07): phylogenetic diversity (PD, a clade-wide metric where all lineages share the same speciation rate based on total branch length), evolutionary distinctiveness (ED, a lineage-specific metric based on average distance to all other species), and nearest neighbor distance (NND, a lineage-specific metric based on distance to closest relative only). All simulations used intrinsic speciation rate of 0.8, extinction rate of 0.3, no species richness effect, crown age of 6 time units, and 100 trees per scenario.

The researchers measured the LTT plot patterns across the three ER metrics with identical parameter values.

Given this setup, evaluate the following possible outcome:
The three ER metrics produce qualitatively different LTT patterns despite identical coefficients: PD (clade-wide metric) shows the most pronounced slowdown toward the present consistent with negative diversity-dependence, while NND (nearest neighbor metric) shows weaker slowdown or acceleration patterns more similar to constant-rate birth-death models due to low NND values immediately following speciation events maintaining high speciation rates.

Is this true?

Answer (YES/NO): YES